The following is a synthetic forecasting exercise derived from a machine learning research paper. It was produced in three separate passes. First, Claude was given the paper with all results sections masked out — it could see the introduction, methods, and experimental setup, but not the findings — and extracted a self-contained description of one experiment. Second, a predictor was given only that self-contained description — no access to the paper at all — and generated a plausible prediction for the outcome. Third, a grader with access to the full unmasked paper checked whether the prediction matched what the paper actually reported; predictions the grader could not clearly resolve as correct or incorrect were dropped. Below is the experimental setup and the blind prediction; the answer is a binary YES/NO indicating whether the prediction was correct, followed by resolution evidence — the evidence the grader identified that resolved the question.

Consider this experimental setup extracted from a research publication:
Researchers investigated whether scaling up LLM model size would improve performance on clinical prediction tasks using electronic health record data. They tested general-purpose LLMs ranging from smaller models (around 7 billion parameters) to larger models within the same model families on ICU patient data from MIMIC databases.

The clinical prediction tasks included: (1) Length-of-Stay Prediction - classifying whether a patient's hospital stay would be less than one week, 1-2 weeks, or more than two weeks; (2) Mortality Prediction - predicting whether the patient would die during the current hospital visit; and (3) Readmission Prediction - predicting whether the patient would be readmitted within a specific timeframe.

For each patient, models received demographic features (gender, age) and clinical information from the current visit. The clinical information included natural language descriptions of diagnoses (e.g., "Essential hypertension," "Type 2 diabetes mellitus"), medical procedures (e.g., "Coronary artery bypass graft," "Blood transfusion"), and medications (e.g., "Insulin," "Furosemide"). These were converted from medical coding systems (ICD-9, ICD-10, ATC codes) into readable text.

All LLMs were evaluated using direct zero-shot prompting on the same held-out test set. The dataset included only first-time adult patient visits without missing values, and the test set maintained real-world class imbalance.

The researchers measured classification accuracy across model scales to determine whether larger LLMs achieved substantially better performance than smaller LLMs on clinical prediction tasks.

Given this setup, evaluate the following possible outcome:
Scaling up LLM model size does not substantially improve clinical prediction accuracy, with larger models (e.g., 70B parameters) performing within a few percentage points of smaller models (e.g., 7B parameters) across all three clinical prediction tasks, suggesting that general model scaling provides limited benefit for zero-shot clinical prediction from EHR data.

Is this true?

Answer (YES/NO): NO